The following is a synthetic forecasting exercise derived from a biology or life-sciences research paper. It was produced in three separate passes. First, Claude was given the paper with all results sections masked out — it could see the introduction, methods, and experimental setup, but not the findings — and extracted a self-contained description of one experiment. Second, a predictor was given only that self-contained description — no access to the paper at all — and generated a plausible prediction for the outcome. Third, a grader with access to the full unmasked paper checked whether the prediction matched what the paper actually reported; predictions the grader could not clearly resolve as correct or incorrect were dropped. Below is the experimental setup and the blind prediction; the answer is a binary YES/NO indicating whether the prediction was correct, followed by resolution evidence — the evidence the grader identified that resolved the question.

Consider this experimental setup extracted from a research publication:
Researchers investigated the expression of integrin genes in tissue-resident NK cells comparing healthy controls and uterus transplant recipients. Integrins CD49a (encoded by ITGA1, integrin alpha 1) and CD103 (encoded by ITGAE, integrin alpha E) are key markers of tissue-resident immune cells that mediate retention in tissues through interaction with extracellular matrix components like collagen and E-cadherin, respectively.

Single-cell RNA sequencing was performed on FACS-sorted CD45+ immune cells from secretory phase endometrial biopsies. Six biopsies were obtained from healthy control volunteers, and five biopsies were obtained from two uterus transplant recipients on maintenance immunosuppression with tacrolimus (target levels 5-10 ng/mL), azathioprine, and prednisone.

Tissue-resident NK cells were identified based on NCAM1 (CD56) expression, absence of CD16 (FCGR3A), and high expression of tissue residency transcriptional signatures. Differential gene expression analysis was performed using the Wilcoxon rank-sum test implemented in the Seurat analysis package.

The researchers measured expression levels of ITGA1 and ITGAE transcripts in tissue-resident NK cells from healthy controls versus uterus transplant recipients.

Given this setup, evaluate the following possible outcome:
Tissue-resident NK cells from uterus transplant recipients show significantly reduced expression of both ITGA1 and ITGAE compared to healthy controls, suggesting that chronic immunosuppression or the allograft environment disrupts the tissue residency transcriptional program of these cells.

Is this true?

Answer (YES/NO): YES